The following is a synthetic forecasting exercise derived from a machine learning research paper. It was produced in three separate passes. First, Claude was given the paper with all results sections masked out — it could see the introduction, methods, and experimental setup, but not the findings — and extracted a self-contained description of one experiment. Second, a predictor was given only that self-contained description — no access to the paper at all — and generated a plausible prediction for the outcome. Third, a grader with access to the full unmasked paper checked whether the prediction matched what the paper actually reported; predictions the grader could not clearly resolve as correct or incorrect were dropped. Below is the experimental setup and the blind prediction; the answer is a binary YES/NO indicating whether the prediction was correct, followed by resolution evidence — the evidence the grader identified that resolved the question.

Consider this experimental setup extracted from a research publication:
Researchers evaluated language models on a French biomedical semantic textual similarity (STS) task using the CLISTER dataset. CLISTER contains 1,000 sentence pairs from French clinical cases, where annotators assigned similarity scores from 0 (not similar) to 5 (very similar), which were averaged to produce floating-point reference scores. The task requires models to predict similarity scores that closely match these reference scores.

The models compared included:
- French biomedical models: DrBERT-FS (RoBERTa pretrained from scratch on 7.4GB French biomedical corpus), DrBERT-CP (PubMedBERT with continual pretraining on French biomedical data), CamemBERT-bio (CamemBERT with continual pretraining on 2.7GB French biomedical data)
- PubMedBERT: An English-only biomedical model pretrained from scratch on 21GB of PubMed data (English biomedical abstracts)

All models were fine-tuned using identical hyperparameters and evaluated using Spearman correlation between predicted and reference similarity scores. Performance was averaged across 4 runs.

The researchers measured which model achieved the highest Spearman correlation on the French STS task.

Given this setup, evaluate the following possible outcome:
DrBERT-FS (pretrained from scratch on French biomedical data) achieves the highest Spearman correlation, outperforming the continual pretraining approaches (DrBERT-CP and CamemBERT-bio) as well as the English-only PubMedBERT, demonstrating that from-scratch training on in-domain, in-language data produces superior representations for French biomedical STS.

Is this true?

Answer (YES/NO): NO